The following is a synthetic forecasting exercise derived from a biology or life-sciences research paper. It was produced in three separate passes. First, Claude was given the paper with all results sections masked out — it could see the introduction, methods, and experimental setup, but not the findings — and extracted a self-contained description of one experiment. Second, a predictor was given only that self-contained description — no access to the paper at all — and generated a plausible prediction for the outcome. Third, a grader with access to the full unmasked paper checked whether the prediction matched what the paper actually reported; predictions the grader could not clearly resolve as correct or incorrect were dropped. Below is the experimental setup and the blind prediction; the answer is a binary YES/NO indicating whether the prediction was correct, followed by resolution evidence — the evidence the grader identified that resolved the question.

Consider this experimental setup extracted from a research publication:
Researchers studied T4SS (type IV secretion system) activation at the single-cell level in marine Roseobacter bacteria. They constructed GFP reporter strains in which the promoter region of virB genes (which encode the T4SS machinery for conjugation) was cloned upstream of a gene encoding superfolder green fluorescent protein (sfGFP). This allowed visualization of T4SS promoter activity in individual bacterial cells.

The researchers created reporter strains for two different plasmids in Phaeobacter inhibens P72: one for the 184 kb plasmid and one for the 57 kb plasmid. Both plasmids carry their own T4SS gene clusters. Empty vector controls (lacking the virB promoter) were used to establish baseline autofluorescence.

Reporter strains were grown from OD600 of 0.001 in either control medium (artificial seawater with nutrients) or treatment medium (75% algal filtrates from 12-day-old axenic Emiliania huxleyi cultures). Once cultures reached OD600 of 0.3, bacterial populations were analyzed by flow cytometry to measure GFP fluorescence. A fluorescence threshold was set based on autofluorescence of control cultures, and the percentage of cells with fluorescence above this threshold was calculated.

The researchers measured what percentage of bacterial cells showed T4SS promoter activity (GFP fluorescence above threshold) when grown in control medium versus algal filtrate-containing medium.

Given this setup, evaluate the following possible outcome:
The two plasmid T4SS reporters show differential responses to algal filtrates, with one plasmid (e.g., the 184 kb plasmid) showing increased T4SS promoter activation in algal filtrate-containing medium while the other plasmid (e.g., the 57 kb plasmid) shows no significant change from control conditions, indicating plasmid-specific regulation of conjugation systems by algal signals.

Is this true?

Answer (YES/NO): NO